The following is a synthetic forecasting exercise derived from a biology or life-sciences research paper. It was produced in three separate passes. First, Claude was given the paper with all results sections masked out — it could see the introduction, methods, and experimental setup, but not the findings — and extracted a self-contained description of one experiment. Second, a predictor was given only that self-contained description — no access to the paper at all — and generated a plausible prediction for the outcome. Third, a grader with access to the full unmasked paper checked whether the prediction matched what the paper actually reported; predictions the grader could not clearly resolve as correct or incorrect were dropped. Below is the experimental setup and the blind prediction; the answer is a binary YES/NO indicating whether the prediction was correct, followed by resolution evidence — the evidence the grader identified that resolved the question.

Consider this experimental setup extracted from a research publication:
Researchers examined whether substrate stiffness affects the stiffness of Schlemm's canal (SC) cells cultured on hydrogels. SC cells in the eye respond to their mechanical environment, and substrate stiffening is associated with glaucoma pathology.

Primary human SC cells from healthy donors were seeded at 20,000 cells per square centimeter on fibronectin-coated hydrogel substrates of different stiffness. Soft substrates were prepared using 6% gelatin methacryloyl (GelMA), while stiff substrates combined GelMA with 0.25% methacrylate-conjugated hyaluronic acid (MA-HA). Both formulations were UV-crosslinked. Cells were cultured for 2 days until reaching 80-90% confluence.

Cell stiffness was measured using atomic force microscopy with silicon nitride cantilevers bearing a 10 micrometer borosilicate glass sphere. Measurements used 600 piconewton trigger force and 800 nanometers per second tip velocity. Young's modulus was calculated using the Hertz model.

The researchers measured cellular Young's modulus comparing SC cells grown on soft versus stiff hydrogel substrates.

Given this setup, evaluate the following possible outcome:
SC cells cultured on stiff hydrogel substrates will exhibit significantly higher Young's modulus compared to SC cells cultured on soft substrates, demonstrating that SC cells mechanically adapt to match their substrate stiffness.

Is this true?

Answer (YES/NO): YES